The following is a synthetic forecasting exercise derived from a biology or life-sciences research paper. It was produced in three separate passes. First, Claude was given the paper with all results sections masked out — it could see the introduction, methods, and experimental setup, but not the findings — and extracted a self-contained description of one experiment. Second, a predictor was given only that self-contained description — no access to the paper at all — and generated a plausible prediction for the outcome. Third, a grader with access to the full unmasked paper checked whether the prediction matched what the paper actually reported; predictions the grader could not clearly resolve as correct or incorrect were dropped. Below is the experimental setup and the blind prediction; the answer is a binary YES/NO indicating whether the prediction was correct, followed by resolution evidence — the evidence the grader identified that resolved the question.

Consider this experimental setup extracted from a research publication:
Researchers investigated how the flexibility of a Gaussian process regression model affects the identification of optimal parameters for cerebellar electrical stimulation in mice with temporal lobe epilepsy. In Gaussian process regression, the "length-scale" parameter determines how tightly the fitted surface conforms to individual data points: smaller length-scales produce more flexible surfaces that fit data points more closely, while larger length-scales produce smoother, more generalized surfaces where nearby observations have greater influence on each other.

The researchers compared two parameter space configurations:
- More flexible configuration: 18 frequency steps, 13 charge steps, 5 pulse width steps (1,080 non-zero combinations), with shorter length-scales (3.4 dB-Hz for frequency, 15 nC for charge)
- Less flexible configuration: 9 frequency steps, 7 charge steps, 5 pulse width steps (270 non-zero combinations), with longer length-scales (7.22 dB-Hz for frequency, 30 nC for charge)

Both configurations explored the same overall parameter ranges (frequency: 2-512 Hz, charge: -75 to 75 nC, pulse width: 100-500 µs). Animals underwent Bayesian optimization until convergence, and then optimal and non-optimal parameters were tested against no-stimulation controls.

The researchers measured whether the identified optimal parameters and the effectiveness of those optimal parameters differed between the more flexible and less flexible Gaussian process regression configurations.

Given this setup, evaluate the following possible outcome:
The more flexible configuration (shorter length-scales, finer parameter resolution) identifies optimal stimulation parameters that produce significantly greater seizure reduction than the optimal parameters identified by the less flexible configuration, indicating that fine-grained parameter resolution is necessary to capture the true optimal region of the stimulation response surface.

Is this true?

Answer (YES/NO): NO